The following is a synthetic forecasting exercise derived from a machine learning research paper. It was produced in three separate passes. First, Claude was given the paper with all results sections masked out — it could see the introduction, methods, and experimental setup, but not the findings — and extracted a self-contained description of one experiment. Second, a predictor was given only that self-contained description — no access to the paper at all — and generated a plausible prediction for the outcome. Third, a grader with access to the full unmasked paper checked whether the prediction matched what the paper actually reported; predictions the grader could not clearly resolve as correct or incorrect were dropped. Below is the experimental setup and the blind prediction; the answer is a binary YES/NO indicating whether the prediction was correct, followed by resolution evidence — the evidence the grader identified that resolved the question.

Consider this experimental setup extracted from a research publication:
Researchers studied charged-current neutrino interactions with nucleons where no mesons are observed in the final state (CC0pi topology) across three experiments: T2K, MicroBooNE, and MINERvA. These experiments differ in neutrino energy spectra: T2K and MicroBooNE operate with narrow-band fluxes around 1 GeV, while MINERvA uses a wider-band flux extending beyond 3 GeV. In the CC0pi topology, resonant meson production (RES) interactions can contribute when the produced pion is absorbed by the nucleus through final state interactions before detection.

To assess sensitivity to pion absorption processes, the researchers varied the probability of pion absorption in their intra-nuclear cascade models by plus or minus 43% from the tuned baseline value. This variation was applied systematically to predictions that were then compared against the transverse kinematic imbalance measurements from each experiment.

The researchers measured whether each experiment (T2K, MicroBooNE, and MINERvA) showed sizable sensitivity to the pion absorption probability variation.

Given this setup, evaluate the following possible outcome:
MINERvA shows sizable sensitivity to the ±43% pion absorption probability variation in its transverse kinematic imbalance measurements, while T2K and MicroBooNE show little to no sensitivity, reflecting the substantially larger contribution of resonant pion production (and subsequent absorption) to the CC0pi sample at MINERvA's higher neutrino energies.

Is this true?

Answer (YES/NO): YES